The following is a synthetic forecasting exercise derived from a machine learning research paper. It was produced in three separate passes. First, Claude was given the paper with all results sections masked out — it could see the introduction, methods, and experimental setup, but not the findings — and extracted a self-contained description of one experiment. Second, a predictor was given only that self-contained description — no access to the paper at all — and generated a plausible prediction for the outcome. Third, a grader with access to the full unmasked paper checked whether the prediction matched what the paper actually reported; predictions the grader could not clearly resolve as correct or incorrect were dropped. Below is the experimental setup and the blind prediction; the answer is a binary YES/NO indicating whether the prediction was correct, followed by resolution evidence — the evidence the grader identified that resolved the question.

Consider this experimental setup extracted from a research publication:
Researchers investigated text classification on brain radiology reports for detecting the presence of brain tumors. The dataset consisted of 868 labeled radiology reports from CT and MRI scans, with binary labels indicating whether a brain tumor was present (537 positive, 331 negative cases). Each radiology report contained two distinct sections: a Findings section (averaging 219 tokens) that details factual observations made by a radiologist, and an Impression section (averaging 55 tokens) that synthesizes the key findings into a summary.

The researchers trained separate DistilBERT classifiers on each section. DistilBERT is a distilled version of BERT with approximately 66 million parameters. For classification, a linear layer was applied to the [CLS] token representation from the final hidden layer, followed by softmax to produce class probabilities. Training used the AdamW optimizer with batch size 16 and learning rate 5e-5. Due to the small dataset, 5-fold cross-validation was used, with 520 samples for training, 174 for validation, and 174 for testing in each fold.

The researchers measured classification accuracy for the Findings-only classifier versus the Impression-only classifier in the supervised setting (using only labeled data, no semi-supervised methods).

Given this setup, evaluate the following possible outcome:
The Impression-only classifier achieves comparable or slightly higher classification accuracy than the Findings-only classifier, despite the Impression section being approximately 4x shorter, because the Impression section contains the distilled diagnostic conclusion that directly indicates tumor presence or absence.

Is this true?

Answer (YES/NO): YES